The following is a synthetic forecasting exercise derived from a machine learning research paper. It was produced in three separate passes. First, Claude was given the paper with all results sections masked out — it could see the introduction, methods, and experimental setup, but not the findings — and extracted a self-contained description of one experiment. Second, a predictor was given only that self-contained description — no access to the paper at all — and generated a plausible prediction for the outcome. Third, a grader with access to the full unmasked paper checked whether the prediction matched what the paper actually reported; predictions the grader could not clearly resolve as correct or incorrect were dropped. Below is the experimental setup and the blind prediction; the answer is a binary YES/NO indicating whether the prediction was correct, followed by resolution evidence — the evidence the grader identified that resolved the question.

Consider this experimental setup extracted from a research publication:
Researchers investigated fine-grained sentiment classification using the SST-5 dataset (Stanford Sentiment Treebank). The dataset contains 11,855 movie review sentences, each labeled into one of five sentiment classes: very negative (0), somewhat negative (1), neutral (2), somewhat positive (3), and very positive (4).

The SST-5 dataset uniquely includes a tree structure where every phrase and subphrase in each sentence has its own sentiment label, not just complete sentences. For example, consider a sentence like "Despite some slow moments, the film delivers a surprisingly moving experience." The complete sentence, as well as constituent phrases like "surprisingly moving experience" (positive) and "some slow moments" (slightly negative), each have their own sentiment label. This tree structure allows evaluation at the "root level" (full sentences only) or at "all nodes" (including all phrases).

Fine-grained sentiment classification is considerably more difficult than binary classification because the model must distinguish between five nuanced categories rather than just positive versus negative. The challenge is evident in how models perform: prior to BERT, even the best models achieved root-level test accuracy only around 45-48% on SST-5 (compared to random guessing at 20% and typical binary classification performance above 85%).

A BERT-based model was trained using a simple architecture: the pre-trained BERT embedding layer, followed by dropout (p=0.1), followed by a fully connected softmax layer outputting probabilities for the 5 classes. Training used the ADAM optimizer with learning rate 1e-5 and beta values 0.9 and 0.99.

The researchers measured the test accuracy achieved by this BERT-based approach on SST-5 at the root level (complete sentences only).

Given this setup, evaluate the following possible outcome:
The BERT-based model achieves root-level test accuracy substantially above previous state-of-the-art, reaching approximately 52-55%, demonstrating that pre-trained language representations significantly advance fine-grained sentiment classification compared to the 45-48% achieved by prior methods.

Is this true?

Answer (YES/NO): YES